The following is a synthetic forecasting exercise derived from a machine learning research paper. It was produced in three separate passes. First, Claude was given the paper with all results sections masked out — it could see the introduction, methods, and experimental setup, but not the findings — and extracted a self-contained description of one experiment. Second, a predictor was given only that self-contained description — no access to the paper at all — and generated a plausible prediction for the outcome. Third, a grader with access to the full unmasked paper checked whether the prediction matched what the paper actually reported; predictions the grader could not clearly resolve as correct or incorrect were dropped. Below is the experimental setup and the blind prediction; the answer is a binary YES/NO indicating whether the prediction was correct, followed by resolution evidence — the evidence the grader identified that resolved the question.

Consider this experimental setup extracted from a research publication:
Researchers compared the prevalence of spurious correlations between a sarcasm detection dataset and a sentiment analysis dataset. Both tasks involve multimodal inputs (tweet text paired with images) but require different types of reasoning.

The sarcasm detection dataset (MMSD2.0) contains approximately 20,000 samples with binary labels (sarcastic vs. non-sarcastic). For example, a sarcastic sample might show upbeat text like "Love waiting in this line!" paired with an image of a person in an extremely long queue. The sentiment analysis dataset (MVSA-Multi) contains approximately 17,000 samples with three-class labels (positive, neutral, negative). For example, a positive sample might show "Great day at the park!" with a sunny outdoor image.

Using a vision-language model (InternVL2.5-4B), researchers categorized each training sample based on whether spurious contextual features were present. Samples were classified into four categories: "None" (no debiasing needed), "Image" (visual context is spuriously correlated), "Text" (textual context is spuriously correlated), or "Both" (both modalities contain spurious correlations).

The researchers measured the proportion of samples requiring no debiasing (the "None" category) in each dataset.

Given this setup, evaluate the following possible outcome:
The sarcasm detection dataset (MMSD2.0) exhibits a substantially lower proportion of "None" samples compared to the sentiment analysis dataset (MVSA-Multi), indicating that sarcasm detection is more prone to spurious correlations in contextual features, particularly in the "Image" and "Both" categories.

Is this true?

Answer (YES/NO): NO